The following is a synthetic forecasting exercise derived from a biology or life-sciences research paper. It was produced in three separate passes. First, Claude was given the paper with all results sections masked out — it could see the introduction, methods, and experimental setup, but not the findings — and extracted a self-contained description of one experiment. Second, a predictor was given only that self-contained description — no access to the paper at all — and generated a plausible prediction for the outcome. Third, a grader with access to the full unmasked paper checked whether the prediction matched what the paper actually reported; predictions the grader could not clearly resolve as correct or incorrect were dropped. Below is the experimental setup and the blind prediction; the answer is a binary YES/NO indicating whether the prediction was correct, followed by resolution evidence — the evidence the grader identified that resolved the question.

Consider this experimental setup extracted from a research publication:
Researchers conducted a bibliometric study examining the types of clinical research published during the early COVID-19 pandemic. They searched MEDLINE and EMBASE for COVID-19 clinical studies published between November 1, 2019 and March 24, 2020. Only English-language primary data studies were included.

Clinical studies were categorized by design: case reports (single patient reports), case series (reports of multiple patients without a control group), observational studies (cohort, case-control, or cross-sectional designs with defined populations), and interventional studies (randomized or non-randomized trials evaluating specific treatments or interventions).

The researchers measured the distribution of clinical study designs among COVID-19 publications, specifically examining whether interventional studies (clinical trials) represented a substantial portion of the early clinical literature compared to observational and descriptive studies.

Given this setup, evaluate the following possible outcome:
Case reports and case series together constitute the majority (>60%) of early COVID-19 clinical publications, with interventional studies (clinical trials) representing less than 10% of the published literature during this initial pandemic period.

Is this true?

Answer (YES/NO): YES